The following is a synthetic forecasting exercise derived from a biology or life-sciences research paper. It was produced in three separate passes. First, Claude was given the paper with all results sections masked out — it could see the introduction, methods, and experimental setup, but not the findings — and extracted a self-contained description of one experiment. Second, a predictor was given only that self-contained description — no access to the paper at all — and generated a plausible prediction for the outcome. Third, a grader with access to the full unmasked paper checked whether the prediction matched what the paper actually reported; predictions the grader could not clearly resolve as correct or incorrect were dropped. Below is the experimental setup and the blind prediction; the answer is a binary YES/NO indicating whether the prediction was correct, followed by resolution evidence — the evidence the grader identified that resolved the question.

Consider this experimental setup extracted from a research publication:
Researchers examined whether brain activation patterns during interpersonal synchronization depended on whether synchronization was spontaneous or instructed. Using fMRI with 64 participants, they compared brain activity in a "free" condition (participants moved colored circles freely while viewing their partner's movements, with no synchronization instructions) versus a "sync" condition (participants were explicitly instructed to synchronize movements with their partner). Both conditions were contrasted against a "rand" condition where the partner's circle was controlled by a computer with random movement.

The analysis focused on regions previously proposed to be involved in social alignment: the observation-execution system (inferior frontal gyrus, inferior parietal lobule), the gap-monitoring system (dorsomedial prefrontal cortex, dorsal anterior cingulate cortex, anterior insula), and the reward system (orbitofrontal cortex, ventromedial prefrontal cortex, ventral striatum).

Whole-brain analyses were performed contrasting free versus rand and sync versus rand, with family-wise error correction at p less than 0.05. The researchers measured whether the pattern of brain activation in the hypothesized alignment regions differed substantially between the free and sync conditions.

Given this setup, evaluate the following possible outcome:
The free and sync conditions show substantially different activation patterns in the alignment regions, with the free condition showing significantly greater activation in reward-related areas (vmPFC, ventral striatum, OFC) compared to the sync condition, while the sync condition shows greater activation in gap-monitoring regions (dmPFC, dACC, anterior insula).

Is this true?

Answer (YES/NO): NO